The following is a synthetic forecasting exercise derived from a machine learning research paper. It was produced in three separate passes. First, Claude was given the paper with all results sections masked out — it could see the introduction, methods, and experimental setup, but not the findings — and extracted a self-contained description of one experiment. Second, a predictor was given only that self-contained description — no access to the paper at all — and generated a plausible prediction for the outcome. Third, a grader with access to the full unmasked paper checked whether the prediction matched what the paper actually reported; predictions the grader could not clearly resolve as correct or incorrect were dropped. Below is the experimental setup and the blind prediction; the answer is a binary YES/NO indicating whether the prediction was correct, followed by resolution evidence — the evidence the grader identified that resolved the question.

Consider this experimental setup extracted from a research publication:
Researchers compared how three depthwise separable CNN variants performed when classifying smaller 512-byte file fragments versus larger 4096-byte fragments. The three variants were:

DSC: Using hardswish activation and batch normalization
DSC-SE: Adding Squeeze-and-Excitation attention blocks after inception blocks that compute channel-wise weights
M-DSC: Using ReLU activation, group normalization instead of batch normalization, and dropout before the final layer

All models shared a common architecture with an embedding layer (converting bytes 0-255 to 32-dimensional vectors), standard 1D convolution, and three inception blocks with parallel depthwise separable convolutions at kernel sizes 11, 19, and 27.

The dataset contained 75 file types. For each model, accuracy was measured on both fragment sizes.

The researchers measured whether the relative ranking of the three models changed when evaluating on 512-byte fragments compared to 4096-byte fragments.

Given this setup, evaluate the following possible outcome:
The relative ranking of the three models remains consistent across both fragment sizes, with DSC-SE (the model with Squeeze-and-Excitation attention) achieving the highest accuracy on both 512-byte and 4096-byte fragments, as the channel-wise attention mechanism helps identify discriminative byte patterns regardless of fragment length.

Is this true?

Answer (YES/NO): NO